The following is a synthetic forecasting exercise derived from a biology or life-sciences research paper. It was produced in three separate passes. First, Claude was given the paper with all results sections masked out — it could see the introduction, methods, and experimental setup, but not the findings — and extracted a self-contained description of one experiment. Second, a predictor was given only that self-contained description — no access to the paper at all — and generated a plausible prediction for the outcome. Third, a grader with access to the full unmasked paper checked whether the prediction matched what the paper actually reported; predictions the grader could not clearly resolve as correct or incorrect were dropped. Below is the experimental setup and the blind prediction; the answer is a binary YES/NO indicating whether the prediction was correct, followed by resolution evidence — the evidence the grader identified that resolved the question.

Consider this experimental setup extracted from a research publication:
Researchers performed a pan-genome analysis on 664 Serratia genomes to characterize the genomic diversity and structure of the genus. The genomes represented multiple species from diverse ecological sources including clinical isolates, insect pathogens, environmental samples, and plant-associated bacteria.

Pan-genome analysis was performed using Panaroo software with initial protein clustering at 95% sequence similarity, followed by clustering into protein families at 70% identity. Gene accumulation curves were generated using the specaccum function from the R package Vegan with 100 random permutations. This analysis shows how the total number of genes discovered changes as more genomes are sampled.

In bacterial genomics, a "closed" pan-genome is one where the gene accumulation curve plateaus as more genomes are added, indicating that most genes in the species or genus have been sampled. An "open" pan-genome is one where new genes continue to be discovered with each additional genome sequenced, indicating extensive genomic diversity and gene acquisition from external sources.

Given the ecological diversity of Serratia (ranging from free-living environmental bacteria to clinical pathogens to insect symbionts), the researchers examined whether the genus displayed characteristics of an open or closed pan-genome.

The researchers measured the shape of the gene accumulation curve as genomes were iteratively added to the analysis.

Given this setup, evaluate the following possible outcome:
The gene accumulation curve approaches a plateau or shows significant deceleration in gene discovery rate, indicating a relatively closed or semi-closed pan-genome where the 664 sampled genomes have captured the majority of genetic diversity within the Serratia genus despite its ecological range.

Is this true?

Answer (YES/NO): NO